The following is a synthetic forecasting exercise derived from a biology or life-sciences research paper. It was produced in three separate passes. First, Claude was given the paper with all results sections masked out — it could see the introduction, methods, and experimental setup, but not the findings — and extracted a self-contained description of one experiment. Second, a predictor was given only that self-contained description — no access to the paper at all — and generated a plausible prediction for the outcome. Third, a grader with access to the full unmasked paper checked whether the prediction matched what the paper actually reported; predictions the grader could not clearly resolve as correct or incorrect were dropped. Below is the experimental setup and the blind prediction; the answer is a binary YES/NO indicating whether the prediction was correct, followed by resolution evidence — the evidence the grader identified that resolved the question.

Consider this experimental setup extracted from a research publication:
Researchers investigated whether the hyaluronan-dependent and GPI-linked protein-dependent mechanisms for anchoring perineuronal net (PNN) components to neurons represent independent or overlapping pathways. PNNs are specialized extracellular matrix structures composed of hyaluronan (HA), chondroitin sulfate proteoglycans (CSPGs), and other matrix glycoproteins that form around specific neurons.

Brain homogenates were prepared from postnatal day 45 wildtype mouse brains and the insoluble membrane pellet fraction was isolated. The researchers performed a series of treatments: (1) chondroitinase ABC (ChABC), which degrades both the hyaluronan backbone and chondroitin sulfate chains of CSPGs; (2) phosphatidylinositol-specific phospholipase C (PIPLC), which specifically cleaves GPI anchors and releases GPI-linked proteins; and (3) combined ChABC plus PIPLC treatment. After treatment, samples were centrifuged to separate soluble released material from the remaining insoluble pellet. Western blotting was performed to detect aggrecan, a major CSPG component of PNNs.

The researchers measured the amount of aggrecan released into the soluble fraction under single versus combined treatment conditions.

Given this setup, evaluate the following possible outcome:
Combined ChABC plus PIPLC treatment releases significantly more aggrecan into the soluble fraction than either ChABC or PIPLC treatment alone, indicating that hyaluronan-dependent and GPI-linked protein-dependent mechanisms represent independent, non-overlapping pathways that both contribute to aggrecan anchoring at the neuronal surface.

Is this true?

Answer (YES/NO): YES